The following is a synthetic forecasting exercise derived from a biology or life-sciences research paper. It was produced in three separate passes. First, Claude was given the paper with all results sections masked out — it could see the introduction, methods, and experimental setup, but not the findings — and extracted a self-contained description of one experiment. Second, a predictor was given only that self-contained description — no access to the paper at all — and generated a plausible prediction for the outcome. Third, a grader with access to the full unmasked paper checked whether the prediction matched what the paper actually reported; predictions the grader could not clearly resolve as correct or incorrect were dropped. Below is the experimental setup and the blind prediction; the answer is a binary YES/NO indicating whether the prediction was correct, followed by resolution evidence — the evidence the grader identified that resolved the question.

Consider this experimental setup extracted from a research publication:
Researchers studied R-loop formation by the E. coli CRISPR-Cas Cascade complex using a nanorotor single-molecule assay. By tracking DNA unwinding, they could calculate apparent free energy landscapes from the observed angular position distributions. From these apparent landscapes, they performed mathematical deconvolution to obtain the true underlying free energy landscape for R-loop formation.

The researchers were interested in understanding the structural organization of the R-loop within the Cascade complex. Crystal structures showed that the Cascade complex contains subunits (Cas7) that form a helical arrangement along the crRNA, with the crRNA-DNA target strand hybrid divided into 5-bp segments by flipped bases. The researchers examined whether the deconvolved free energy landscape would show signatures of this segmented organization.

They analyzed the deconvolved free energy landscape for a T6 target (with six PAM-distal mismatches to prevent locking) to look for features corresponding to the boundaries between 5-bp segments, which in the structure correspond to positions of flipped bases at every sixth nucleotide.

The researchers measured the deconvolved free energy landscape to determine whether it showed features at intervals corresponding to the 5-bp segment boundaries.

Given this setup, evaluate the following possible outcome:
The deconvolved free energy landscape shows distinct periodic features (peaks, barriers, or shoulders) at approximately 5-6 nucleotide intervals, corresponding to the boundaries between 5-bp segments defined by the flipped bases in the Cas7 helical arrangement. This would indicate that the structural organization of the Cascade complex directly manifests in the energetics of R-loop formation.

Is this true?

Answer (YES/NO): YES